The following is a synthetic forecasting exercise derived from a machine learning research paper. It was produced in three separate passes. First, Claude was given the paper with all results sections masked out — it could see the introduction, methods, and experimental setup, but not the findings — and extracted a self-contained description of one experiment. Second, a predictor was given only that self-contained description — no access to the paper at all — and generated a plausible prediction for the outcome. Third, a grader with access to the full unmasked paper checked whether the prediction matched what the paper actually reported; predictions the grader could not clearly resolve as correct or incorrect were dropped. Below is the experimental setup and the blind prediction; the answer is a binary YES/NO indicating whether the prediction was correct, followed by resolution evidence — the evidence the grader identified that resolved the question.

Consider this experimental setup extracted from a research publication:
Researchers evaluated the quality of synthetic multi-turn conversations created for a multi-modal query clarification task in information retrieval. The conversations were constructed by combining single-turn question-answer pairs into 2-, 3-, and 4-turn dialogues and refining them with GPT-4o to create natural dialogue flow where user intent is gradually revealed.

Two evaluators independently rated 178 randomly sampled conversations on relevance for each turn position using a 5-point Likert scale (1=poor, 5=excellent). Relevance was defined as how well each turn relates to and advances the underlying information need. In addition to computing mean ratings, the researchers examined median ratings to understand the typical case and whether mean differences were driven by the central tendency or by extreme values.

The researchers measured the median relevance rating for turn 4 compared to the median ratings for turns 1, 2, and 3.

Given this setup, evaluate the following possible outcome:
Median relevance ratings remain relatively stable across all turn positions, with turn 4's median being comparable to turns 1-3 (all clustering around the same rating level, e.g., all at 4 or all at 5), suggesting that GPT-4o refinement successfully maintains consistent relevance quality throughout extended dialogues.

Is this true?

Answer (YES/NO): NO